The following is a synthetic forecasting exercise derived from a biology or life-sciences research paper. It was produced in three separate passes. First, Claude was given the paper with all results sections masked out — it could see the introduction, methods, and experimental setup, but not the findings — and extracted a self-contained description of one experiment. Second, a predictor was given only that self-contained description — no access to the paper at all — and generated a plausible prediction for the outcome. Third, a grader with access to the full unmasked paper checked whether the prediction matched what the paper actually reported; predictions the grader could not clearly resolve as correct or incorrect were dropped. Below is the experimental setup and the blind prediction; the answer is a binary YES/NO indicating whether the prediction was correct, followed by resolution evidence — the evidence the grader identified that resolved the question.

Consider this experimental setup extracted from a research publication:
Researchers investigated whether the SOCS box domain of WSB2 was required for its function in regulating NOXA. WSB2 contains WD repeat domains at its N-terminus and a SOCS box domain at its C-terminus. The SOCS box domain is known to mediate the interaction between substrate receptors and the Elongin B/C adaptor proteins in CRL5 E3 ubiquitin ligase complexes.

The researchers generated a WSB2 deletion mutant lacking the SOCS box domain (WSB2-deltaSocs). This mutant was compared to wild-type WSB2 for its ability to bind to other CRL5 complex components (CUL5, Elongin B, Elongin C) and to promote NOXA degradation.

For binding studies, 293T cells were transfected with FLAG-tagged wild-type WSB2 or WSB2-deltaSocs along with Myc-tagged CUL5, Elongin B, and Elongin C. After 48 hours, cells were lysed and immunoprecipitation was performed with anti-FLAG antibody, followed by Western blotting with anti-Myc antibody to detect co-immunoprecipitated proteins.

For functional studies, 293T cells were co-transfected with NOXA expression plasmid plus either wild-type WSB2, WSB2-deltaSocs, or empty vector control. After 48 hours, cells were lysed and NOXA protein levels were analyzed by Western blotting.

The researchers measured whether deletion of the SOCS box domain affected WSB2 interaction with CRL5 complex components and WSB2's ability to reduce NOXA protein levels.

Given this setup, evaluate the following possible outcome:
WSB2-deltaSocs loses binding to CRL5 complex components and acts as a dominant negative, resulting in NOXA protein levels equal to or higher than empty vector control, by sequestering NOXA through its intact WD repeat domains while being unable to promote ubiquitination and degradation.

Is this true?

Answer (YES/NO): NO